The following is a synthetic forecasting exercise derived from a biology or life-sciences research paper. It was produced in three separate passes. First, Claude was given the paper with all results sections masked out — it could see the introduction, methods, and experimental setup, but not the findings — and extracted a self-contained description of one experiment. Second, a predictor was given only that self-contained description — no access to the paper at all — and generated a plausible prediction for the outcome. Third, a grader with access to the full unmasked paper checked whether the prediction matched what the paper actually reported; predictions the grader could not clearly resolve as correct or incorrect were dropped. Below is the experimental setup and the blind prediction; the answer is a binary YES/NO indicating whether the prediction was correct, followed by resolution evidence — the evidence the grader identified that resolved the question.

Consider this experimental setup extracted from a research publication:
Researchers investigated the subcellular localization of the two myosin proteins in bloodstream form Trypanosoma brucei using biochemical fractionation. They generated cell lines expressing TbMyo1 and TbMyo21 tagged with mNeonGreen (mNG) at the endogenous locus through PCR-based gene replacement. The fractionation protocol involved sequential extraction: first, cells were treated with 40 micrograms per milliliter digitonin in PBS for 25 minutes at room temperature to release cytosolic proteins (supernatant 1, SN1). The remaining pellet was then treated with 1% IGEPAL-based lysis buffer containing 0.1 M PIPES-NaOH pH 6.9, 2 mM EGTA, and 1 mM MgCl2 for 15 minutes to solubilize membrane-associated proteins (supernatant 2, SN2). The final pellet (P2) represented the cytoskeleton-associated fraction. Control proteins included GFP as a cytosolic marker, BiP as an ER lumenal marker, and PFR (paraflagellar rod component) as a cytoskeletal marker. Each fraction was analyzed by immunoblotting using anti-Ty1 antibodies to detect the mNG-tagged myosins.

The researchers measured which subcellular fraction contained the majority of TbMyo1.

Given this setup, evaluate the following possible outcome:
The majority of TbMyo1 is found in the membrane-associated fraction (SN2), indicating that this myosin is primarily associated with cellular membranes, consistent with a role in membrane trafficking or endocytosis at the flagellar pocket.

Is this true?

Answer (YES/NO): NO